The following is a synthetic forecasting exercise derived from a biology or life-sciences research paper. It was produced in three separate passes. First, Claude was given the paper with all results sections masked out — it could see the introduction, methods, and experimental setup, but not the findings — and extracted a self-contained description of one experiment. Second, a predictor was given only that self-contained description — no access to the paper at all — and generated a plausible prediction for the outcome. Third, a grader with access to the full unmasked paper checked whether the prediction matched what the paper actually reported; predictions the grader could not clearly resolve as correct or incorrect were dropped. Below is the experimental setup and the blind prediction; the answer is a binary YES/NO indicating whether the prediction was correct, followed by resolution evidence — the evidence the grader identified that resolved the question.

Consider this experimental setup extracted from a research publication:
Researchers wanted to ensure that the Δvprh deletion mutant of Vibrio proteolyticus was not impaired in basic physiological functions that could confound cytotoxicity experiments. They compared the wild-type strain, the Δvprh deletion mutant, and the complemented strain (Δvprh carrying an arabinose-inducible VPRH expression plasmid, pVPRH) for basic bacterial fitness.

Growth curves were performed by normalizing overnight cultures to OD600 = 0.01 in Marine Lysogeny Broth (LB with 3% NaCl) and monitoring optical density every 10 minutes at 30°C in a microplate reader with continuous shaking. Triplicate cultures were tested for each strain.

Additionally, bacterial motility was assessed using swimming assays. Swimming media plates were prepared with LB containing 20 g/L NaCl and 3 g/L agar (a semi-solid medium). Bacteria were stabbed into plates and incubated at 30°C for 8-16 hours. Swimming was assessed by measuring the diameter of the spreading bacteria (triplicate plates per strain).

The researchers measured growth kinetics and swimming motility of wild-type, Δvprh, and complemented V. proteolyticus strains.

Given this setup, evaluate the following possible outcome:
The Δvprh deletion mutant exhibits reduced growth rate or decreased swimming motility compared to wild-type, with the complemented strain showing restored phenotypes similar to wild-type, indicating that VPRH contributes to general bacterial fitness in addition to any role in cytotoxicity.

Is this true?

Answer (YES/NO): NO